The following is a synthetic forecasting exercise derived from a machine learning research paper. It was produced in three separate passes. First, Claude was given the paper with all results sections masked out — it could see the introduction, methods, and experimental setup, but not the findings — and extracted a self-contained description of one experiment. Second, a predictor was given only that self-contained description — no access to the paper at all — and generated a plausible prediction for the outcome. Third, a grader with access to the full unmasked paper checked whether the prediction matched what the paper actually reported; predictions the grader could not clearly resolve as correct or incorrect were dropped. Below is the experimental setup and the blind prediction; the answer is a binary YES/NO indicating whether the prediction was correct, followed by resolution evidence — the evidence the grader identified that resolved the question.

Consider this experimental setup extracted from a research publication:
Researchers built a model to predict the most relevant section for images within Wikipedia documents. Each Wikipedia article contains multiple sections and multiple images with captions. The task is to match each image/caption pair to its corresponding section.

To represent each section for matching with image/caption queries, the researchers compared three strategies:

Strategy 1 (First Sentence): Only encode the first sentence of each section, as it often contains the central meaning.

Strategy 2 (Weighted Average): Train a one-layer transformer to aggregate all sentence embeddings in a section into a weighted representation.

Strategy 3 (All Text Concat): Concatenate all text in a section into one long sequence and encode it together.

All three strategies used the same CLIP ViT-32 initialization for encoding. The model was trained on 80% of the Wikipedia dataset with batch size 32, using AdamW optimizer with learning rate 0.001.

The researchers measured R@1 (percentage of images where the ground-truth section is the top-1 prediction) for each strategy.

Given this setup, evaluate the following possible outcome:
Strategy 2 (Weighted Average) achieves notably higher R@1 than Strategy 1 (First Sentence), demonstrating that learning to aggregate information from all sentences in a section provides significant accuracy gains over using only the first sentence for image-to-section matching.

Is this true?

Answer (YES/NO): NO